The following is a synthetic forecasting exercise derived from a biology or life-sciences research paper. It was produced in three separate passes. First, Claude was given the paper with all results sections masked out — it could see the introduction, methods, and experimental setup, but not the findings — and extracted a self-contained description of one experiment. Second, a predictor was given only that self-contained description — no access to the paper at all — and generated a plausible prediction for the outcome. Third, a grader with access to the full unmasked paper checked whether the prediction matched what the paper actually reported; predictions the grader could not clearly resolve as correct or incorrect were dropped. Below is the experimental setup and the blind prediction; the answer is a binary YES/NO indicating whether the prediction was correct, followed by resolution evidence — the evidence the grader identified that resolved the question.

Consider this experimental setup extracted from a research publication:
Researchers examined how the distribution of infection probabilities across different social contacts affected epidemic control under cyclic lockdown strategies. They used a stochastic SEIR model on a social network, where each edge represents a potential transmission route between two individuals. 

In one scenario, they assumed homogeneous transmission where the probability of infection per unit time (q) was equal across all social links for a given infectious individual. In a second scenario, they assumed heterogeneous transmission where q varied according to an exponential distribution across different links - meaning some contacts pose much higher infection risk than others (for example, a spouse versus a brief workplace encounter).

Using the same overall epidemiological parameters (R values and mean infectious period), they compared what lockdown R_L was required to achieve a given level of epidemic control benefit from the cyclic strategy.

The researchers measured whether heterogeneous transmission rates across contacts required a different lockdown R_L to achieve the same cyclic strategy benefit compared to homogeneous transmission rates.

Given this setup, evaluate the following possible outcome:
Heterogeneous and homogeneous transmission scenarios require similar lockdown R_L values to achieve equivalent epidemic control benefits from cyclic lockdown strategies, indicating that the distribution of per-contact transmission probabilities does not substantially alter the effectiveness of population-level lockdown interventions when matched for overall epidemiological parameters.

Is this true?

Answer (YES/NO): NO